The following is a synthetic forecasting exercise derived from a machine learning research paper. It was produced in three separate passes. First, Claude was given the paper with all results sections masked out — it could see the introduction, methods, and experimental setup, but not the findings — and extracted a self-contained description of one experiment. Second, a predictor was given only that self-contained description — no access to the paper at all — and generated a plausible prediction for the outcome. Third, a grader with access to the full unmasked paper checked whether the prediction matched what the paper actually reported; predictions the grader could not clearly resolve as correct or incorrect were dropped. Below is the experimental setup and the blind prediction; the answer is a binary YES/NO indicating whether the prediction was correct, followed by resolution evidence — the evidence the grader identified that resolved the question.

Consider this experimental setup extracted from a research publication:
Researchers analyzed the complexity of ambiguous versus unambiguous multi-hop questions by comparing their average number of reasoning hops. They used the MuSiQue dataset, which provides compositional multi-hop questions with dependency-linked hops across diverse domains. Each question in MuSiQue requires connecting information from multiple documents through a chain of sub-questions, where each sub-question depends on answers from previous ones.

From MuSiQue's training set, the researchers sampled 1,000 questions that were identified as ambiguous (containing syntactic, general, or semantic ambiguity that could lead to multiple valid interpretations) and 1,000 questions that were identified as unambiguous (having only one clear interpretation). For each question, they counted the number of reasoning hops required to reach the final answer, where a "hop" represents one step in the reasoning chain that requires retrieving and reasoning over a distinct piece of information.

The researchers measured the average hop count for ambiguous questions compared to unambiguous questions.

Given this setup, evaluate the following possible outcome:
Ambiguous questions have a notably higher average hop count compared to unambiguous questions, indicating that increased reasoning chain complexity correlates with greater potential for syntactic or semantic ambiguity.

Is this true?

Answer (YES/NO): YES